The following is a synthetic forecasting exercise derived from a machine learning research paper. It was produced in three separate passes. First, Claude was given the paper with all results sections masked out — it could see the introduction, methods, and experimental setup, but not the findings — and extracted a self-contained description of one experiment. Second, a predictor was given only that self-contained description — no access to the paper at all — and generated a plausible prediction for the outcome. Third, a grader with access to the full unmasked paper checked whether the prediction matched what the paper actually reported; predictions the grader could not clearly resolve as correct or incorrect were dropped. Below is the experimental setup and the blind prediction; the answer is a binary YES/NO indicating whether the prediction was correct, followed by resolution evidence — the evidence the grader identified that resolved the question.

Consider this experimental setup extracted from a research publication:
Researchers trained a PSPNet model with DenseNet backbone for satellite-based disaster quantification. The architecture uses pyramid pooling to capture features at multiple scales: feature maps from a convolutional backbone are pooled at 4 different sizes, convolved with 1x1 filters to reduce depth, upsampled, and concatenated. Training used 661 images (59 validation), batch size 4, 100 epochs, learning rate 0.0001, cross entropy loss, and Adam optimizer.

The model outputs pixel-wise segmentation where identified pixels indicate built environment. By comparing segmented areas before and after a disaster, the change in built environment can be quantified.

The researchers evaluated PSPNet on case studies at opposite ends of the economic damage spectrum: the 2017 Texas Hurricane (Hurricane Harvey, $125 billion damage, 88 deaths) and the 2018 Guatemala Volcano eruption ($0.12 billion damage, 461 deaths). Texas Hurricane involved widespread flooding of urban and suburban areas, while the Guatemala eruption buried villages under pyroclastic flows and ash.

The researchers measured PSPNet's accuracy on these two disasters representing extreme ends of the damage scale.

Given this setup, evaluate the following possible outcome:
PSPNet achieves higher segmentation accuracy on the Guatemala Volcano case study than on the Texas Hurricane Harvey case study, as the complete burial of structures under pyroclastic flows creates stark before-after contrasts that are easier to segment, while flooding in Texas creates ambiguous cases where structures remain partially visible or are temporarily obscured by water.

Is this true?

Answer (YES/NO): NO